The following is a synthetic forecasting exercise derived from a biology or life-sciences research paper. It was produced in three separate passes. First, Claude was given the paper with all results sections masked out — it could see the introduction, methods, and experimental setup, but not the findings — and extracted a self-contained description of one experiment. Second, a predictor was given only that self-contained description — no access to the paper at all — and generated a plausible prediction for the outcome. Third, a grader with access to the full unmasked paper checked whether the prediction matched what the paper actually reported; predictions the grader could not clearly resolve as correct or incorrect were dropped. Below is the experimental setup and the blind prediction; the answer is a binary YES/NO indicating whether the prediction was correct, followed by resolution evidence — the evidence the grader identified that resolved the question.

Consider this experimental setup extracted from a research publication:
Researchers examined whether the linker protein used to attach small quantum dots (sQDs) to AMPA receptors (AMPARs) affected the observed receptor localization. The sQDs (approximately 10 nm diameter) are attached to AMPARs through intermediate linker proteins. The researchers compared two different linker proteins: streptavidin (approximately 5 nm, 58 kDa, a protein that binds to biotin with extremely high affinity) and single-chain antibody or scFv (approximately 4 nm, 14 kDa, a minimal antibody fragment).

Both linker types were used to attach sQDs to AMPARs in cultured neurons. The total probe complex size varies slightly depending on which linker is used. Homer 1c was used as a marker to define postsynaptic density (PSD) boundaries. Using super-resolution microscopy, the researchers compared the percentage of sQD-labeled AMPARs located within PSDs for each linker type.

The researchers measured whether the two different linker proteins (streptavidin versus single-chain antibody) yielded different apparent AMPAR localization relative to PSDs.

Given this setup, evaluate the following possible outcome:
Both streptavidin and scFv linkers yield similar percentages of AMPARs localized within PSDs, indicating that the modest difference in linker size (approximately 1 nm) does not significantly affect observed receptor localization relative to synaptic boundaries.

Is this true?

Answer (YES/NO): NO